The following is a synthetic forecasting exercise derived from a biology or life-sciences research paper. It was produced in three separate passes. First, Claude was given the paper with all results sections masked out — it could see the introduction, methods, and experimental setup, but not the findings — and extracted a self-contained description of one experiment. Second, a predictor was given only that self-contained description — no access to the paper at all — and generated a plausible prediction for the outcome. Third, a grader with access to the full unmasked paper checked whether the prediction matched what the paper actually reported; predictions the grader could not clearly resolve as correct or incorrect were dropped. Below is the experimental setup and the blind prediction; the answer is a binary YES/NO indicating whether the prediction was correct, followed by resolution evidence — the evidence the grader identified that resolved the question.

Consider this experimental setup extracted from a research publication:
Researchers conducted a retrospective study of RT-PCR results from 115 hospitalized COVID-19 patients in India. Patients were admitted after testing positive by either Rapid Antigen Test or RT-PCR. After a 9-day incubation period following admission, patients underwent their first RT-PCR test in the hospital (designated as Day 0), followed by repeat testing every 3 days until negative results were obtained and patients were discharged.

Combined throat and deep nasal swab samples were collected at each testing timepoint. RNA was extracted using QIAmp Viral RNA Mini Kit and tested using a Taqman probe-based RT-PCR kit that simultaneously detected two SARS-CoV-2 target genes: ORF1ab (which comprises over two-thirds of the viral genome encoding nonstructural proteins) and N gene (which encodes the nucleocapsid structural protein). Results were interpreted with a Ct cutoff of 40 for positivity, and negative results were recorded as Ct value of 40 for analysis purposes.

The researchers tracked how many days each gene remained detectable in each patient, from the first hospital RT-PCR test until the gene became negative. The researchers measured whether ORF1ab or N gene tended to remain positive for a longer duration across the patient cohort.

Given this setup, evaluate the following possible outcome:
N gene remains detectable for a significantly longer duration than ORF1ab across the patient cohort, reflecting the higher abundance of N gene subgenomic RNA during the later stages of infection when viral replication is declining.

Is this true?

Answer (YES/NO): YES